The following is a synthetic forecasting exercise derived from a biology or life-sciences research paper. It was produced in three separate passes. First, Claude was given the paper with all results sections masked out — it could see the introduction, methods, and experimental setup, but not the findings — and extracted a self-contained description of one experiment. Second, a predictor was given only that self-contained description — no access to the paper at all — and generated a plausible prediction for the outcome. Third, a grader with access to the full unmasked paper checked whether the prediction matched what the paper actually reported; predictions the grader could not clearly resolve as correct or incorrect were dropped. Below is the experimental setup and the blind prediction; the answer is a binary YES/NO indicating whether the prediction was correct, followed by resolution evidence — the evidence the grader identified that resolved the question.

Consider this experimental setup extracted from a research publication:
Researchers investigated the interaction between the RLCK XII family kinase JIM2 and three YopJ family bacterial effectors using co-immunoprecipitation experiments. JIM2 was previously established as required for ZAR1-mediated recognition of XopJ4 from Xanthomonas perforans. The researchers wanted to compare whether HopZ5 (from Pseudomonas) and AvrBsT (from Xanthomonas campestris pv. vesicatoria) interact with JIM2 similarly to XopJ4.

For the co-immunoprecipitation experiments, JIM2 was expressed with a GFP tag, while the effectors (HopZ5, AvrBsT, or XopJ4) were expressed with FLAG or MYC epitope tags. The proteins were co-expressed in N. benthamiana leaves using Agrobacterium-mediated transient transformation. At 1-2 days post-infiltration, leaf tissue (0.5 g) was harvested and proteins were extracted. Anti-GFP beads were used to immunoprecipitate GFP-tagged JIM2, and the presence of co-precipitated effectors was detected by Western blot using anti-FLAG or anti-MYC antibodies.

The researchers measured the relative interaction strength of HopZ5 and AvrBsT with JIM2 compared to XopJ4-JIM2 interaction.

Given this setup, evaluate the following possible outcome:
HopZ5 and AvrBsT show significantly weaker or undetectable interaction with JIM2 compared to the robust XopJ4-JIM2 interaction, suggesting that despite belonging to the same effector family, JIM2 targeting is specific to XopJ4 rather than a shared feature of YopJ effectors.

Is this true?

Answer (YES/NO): NO